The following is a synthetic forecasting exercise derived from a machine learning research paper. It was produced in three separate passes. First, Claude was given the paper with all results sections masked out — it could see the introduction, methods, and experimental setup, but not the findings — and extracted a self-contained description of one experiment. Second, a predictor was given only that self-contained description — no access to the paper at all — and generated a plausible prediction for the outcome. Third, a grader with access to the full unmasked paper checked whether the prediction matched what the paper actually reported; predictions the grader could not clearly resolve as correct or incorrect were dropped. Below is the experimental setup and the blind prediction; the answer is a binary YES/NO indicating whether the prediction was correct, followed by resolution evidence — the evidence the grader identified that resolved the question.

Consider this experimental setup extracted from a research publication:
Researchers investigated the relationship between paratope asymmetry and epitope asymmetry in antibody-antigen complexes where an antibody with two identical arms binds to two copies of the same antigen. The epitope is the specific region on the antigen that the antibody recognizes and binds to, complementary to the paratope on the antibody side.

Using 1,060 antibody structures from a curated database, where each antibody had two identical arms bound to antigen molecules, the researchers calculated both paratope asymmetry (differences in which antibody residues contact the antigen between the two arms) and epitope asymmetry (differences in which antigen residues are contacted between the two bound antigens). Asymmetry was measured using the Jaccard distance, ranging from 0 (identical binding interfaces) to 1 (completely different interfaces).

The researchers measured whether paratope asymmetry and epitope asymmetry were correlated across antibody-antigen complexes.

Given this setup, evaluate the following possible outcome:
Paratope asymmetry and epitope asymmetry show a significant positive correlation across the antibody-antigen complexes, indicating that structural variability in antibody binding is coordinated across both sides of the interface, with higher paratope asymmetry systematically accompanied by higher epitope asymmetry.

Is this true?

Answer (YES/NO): YES